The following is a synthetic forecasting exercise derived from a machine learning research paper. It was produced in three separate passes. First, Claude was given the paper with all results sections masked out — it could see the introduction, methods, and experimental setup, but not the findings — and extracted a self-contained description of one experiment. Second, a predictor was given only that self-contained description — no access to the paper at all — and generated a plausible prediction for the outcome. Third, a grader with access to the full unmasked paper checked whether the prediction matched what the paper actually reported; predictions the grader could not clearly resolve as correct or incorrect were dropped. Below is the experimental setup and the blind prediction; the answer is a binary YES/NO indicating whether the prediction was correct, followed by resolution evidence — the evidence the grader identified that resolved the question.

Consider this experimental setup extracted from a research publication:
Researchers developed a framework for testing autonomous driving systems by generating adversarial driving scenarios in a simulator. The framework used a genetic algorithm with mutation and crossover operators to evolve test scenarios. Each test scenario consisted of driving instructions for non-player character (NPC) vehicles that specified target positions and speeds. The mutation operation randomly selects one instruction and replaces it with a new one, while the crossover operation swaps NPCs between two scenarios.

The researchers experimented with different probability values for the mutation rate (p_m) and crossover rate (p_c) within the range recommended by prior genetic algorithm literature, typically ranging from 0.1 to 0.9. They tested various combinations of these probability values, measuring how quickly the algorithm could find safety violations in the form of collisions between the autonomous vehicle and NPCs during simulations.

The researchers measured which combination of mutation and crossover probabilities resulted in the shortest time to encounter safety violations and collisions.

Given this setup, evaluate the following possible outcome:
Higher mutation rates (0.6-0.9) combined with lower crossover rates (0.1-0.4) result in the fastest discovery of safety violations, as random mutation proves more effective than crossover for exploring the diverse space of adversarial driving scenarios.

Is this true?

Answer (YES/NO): NO